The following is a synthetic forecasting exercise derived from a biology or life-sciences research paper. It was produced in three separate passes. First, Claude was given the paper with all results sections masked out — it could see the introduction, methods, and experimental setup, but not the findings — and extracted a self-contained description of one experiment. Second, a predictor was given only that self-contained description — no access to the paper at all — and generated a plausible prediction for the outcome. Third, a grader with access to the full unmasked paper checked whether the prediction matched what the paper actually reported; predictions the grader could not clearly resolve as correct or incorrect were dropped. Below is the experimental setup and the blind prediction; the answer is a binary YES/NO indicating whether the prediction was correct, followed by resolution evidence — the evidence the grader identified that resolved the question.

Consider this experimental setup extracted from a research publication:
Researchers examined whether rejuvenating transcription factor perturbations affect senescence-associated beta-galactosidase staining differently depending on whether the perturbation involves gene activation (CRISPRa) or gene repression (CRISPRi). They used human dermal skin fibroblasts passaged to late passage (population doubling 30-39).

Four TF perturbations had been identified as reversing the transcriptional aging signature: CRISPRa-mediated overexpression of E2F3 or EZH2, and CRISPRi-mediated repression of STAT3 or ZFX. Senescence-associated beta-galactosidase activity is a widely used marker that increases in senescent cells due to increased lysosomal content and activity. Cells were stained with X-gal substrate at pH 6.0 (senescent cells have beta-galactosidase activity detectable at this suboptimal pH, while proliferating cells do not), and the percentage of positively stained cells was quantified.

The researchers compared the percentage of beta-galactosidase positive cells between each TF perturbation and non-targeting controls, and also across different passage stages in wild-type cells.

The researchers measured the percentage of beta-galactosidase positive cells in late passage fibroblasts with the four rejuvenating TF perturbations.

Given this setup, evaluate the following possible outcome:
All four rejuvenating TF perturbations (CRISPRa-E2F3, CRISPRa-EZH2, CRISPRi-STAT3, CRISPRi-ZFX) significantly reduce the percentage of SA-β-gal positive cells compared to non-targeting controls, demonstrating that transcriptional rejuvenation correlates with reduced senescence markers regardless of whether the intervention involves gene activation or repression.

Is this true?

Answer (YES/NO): NO